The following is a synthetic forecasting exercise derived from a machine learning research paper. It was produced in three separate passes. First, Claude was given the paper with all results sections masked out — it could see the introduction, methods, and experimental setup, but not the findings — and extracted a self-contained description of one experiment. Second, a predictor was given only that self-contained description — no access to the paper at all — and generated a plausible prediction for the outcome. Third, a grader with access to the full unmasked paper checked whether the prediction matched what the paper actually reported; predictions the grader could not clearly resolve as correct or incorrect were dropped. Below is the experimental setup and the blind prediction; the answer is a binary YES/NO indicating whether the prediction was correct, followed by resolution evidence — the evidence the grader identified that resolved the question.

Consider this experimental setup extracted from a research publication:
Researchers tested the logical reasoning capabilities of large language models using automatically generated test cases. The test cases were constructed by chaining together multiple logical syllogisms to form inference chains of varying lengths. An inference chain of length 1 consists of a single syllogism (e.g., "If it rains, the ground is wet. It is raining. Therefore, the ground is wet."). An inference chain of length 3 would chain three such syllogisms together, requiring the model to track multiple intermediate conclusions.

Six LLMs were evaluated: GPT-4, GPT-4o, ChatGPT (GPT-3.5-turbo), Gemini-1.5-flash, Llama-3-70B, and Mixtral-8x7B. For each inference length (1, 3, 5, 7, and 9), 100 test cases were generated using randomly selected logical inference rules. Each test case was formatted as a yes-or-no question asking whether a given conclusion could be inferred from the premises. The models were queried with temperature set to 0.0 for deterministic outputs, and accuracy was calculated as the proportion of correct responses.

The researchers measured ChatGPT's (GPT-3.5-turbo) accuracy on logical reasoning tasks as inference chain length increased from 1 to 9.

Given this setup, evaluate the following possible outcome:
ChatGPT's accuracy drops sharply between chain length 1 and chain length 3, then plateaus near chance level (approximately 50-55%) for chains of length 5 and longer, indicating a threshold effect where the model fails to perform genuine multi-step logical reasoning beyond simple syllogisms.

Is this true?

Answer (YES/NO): NO